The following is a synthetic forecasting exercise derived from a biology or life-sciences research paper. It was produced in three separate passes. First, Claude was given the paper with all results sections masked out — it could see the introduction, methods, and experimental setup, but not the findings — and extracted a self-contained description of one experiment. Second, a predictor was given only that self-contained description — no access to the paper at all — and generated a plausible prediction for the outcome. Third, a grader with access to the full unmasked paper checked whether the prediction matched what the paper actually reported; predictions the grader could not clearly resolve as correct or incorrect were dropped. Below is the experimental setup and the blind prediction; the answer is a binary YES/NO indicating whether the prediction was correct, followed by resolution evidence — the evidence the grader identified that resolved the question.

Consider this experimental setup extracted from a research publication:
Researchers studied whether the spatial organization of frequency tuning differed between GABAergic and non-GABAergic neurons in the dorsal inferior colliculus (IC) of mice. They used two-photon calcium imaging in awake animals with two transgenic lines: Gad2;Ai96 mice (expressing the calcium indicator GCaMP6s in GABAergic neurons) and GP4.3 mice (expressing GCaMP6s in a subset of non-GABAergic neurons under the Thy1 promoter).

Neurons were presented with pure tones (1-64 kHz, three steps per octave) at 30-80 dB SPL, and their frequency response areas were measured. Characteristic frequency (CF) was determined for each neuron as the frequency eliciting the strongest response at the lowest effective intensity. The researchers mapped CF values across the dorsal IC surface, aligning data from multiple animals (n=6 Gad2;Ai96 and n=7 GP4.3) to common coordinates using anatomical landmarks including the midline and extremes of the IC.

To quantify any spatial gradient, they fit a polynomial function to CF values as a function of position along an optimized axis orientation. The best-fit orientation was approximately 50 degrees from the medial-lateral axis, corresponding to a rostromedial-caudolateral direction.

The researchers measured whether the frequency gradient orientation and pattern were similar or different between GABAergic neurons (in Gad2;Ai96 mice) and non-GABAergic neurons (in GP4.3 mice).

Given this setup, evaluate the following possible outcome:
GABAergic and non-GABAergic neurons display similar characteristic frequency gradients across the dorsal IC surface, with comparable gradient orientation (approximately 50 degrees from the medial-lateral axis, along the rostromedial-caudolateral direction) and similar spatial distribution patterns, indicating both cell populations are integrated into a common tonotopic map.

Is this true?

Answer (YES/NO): YES